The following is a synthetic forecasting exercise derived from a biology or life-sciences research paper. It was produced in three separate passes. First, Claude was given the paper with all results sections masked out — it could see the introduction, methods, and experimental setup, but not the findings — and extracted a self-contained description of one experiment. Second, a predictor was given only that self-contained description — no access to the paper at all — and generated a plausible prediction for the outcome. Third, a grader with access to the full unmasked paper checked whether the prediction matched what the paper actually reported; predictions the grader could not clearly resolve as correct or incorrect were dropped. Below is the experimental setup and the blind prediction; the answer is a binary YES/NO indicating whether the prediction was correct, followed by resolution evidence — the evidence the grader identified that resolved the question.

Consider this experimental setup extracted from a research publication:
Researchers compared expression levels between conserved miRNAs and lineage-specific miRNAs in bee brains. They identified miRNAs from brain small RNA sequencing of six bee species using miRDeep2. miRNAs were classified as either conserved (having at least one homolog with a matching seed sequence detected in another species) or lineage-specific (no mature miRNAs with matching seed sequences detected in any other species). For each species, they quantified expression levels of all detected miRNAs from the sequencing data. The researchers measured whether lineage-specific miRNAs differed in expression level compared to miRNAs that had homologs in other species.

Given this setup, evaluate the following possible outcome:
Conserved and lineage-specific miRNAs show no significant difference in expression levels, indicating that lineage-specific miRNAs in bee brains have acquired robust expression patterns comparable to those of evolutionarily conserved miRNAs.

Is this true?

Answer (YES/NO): NO